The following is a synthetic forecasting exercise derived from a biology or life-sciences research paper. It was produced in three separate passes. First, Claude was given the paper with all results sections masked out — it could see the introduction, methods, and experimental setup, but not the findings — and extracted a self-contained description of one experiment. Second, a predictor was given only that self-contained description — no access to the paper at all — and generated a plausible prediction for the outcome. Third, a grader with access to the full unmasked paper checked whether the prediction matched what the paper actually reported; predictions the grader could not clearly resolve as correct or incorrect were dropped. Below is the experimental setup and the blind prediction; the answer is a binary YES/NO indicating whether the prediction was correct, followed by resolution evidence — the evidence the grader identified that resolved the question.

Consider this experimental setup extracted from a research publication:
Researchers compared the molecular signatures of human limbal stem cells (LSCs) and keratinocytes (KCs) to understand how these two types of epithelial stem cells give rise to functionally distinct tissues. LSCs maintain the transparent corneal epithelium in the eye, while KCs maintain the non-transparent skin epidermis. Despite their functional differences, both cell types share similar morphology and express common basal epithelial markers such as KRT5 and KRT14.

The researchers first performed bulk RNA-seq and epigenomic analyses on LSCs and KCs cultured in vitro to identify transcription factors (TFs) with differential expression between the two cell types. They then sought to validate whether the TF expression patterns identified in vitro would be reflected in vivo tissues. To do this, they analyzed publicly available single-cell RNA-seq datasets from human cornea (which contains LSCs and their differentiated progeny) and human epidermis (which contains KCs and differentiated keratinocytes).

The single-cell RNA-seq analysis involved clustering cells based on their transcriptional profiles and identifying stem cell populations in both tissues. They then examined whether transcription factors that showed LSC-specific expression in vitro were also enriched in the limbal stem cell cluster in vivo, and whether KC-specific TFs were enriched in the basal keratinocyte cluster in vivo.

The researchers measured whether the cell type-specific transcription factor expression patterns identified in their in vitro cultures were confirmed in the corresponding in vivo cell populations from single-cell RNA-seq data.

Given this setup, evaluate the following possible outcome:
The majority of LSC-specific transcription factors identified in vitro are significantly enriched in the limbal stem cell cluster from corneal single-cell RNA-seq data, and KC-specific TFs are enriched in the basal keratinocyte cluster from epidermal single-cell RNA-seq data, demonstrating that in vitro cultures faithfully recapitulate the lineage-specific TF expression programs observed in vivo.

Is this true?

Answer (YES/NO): YES